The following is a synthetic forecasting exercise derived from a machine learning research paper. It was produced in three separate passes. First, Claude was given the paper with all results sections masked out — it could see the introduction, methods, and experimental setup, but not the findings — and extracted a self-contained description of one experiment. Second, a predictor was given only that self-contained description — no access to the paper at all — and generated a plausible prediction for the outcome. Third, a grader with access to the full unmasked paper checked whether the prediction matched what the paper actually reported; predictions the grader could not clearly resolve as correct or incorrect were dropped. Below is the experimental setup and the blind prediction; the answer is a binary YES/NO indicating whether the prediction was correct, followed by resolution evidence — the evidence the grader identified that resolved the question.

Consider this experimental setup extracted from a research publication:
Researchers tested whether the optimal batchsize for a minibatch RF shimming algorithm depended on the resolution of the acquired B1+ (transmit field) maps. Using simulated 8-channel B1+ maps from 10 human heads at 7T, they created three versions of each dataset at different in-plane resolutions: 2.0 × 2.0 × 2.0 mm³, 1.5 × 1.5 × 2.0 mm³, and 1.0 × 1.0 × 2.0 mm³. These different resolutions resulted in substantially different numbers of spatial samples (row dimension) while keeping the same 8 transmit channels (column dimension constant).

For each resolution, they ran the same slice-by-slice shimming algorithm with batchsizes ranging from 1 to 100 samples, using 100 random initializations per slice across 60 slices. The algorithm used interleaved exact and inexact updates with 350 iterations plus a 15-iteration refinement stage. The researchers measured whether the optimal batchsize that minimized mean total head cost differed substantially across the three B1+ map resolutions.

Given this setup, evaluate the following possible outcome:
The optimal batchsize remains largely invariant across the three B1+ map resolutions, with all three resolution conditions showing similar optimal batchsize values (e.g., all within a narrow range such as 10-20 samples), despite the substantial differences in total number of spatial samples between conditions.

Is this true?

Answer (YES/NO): YES